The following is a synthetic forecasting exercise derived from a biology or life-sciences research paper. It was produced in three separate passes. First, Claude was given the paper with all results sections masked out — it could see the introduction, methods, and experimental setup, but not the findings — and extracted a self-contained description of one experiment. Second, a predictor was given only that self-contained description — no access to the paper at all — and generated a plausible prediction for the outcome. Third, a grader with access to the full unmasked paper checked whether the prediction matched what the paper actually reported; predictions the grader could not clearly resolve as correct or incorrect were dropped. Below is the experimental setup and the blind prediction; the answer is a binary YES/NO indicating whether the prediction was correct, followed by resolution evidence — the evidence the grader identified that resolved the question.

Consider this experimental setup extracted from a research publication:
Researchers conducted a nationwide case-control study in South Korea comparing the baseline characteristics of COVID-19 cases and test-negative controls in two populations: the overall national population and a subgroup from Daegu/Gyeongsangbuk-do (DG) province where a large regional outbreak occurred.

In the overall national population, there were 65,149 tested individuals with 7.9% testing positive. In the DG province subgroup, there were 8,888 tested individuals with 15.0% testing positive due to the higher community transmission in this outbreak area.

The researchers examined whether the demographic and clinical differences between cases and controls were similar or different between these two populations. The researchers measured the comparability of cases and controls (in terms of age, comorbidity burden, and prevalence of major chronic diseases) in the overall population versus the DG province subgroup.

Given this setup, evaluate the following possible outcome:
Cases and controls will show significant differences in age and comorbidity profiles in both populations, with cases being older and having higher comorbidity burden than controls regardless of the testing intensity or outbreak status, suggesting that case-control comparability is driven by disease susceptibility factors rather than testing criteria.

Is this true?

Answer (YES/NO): NO